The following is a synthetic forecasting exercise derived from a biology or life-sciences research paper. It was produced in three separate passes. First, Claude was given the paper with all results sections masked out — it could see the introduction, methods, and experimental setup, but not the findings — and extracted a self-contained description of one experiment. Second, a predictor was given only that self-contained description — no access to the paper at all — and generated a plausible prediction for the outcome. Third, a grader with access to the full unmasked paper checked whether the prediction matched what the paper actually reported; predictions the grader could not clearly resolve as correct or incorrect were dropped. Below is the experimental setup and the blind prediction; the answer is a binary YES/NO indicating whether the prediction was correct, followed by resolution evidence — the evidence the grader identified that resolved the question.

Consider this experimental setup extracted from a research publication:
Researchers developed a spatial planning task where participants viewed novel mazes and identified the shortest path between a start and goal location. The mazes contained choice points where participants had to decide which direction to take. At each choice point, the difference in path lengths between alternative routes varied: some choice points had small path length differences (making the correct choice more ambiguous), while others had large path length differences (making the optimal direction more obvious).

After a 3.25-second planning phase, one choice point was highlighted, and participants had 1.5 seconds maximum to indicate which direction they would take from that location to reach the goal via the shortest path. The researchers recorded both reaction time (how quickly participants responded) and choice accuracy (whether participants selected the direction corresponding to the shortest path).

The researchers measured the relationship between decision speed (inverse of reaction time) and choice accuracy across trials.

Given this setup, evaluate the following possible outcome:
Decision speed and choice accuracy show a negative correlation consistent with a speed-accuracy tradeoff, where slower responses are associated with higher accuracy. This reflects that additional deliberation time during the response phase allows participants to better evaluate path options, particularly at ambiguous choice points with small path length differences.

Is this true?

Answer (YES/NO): NO